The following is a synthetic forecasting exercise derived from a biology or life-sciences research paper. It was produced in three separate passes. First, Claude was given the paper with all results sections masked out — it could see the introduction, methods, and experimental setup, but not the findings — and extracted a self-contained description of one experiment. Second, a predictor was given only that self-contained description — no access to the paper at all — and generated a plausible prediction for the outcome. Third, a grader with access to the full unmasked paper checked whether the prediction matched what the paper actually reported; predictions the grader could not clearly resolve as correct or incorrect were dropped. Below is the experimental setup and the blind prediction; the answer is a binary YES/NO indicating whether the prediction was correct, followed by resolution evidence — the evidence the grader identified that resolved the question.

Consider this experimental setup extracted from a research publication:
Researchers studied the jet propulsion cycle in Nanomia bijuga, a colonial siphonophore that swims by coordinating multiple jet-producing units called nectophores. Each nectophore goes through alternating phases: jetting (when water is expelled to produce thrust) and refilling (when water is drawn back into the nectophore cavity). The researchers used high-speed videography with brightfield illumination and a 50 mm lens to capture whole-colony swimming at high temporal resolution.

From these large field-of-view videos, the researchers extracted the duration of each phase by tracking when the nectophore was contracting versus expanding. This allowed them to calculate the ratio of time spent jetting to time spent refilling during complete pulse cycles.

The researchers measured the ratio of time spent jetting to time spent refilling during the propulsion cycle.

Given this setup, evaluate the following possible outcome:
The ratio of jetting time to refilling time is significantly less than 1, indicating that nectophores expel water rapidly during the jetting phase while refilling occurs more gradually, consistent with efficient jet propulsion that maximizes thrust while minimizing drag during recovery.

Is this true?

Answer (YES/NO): NO